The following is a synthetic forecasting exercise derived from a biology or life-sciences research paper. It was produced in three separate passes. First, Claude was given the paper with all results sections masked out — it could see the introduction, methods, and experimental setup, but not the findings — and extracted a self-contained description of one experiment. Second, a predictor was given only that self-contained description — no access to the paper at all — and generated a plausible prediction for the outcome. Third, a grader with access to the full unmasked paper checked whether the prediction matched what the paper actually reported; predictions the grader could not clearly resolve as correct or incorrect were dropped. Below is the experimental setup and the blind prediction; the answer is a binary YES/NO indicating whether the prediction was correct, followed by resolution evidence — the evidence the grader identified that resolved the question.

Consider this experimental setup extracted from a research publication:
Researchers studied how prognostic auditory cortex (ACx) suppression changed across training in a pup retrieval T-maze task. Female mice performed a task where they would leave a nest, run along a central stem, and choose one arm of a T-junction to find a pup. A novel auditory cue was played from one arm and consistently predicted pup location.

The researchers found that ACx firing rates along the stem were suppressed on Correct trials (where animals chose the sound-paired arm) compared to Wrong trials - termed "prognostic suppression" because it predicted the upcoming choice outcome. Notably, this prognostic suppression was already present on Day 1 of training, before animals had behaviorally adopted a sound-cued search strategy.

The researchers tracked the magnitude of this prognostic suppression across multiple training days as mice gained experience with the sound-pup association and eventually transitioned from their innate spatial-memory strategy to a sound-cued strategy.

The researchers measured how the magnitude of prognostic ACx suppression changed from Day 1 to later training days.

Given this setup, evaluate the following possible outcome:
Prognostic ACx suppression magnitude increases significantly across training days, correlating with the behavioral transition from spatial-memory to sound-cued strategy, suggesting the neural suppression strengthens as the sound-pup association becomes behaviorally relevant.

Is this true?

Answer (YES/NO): YES